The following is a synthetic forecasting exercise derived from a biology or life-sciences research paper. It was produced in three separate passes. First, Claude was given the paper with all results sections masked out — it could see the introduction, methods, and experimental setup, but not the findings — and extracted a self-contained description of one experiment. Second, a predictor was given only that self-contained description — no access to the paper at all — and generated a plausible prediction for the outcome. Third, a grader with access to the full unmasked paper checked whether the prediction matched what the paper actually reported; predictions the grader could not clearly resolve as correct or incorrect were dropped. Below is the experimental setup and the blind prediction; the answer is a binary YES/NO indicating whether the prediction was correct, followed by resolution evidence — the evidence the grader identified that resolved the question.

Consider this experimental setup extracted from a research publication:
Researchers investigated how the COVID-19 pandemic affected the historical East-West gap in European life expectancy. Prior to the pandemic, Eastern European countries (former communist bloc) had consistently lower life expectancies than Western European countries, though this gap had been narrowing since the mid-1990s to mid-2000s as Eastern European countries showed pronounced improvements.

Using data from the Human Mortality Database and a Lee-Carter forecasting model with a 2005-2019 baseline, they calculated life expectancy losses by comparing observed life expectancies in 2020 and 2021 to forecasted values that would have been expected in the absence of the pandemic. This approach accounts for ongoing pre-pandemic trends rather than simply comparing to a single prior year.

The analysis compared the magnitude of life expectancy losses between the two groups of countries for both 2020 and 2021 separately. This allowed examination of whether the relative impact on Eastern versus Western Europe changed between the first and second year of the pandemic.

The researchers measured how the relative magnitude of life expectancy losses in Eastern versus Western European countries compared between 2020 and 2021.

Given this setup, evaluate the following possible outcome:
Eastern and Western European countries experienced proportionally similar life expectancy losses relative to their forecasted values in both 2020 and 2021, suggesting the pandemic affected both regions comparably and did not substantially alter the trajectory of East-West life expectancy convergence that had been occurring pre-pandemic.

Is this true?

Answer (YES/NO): NO